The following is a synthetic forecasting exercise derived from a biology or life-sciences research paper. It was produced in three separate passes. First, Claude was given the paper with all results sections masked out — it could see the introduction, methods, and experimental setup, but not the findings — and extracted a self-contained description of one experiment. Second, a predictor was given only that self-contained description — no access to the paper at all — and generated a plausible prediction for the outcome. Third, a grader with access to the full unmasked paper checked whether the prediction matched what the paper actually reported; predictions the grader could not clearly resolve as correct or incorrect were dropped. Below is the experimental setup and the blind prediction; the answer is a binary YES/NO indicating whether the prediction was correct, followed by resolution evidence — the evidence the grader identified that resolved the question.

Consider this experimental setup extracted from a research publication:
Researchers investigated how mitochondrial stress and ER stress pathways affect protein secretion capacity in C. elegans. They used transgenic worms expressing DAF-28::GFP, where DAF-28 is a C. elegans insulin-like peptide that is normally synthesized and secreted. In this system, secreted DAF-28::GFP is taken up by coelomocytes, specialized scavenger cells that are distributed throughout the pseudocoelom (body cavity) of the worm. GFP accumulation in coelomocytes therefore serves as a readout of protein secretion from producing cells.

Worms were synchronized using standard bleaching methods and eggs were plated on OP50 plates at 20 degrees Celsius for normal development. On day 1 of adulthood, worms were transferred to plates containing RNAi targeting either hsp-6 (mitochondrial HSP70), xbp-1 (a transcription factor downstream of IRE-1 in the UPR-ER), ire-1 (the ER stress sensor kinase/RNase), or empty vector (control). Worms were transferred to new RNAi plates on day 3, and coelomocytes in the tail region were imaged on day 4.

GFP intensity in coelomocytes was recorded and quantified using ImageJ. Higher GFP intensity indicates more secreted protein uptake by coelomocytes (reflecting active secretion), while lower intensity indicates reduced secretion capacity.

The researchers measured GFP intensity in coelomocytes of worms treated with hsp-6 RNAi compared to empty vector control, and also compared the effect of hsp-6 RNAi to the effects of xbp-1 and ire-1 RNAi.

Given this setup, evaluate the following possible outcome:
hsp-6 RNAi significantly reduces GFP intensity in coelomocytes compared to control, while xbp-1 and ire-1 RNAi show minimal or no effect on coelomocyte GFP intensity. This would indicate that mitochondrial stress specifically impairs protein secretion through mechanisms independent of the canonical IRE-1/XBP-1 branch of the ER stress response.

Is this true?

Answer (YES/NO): NO